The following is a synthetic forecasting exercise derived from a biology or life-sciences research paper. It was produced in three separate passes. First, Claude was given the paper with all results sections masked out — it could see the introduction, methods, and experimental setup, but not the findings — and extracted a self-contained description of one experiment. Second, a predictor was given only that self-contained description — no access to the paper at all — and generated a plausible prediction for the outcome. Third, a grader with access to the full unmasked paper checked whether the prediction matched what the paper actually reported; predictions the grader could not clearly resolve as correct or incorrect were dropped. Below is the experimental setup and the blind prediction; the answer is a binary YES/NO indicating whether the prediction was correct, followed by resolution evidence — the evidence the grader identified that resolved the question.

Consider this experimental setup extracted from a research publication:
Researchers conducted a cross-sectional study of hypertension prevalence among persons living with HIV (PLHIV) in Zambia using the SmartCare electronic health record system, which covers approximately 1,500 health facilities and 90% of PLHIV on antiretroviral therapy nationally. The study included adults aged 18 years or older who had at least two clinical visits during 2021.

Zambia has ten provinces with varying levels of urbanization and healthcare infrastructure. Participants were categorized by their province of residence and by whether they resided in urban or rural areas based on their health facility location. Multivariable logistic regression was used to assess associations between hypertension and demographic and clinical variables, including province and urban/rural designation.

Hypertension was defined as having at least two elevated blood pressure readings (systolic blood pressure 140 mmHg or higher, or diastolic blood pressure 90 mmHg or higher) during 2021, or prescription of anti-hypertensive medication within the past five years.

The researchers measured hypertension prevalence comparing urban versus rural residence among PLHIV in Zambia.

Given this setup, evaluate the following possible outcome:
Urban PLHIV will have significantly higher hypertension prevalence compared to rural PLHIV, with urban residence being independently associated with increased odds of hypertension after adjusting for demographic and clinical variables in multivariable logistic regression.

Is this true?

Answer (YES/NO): YES